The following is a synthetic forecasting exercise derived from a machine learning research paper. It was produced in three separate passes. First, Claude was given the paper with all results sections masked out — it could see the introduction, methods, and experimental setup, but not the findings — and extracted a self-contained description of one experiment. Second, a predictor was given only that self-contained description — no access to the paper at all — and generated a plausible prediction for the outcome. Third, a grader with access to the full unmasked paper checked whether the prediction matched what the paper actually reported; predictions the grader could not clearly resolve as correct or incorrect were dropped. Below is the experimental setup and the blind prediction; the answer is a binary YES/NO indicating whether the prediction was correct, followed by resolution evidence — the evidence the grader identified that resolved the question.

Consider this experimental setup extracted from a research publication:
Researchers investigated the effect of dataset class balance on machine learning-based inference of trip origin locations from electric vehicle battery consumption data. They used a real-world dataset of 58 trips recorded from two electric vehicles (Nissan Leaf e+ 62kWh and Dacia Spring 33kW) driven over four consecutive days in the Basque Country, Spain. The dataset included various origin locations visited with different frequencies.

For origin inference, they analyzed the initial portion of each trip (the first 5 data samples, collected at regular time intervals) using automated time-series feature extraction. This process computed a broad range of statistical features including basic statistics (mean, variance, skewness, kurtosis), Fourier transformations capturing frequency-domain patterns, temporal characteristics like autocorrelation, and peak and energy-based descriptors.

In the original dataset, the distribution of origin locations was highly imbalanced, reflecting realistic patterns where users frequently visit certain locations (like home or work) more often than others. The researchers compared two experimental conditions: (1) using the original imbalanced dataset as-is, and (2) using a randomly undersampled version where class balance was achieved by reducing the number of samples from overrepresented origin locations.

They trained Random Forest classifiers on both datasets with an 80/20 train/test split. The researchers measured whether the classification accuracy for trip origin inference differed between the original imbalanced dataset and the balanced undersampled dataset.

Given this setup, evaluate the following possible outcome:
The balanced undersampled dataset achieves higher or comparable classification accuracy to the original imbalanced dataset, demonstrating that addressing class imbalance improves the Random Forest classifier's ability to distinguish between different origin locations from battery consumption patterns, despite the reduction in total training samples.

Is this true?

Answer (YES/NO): NO